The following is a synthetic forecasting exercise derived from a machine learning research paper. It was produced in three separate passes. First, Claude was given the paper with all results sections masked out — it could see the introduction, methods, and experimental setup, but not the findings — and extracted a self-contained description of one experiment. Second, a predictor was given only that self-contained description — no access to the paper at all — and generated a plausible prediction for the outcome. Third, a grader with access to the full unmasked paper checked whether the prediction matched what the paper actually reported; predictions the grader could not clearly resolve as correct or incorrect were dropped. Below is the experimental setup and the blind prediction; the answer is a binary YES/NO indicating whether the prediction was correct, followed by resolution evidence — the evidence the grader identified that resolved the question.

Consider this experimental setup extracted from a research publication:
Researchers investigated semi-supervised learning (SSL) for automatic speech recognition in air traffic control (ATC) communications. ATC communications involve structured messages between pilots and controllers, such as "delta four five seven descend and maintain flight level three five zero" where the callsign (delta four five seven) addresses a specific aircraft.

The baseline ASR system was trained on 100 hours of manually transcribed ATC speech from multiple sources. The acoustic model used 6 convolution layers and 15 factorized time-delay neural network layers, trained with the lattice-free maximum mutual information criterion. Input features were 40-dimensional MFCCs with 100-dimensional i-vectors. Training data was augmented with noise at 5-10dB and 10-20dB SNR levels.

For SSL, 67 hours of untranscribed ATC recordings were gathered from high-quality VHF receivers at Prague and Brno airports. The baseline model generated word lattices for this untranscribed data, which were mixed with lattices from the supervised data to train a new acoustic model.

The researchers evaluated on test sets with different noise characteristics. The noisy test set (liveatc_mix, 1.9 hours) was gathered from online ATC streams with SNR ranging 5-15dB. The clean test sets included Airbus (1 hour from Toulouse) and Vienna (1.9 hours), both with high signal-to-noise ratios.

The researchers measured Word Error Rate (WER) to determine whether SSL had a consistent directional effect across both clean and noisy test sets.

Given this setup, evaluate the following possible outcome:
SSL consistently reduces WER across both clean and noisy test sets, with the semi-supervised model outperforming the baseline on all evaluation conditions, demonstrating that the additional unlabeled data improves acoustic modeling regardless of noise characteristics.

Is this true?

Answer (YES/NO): NO